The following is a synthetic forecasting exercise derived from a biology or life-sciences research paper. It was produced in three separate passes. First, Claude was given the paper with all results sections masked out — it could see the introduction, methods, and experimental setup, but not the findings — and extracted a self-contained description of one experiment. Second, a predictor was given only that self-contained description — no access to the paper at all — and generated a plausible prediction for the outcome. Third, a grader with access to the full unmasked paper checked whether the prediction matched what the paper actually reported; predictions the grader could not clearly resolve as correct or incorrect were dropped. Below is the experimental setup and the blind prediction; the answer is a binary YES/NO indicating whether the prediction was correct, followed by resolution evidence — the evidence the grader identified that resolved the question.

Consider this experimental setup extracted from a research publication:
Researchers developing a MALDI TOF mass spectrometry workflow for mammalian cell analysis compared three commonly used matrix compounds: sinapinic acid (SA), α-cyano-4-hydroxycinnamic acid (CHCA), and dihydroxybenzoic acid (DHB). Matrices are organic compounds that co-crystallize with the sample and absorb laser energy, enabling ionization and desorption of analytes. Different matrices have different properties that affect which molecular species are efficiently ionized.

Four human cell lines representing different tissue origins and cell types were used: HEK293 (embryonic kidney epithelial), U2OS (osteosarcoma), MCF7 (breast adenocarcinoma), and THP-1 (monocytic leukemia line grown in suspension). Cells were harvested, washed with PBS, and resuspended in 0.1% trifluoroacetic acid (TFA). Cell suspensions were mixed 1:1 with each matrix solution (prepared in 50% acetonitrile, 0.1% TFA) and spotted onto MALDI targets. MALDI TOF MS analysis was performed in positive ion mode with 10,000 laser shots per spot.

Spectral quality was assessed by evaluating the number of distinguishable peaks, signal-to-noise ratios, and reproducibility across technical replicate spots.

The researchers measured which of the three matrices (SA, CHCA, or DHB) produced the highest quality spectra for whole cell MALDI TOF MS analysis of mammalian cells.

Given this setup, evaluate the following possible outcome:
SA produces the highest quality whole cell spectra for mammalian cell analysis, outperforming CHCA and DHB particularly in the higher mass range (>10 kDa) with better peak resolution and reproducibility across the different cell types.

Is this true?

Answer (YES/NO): NO